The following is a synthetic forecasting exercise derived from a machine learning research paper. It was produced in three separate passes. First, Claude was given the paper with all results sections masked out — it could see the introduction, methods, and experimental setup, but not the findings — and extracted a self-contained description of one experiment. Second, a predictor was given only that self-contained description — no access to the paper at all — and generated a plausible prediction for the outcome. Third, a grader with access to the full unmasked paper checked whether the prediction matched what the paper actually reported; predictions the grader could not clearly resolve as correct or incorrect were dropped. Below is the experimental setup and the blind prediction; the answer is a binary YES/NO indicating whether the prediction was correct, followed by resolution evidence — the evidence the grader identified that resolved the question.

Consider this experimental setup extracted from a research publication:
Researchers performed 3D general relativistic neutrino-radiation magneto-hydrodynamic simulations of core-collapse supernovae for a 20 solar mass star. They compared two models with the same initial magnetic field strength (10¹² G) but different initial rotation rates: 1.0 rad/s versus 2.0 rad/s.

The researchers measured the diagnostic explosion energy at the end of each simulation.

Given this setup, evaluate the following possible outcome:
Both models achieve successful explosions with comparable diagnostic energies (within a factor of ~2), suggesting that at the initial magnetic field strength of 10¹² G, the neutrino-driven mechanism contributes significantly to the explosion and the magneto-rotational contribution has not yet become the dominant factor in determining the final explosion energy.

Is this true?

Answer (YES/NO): NO